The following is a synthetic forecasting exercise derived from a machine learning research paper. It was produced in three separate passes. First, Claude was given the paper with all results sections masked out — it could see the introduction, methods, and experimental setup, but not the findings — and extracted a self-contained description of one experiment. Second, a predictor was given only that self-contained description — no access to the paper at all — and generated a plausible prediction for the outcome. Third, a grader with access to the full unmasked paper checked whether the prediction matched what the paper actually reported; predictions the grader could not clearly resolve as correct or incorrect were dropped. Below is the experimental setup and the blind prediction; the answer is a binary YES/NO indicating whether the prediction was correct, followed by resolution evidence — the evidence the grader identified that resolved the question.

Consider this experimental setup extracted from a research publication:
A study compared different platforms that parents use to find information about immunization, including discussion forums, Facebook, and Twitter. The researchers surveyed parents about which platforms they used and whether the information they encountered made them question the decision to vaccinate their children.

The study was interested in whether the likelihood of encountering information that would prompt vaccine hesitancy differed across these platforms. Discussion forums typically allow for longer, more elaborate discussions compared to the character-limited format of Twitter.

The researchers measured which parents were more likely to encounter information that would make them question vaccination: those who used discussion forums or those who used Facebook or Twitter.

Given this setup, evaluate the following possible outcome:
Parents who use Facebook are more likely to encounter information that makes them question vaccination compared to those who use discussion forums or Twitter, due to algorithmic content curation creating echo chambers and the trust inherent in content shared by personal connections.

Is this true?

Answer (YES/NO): NO